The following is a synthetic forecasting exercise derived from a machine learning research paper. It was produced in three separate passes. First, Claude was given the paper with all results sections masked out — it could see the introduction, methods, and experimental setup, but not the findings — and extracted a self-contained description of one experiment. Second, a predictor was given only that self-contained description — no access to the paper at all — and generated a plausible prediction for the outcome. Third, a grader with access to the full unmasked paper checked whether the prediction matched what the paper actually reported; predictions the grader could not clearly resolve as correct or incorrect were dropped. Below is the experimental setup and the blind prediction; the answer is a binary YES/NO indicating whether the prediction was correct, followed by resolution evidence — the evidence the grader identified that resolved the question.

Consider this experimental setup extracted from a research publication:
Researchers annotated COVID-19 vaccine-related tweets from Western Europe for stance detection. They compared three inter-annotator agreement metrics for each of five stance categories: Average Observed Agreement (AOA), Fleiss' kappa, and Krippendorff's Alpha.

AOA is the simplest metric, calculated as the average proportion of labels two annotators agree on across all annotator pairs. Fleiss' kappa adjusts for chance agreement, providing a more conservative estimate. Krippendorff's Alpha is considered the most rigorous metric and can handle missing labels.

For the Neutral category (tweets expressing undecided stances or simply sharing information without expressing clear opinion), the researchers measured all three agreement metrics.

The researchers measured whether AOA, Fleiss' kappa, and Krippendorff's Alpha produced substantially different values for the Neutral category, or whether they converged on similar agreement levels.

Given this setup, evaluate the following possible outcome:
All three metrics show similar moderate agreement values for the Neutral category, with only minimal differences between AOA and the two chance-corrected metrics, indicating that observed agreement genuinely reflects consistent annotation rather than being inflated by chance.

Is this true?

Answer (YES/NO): YES